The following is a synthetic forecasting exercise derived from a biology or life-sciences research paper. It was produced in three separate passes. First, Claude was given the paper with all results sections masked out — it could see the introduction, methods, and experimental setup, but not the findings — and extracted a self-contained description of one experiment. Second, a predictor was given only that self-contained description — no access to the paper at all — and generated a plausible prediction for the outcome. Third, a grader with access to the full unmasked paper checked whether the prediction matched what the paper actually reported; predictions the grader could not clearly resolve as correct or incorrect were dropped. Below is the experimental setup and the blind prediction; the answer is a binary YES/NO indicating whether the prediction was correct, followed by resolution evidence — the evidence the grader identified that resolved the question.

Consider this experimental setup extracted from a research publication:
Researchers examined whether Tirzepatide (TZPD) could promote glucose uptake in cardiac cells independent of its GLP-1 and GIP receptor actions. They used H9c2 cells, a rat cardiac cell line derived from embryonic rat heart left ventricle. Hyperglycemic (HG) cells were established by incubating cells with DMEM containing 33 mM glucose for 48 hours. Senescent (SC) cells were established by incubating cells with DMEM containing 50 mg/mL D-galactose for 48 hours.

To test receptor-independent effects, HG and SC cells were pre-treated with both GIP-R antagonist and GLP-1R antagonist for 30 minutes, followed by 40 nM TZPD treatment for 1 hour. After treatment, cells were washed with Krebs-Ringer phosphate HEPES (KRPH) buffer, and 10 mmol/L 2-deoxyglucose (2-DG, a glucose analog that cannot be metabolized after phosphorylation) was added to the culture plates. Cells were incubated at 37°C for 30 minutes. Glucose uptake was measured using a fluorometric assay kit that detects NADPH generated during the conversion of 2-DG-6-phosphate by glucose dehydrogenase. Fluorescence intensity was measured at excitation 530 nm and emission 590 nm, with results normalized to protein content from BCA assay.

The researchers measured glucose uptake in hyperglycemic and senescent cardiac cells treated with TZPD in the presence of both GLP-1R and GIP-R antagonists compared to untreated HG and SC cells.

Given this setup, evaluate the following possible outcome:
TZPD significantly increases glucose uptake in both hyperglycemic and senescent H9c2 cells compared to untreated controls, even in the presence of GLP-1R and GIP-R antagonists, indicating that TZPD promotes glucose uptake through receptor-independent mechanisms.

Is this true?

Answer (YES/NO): YES